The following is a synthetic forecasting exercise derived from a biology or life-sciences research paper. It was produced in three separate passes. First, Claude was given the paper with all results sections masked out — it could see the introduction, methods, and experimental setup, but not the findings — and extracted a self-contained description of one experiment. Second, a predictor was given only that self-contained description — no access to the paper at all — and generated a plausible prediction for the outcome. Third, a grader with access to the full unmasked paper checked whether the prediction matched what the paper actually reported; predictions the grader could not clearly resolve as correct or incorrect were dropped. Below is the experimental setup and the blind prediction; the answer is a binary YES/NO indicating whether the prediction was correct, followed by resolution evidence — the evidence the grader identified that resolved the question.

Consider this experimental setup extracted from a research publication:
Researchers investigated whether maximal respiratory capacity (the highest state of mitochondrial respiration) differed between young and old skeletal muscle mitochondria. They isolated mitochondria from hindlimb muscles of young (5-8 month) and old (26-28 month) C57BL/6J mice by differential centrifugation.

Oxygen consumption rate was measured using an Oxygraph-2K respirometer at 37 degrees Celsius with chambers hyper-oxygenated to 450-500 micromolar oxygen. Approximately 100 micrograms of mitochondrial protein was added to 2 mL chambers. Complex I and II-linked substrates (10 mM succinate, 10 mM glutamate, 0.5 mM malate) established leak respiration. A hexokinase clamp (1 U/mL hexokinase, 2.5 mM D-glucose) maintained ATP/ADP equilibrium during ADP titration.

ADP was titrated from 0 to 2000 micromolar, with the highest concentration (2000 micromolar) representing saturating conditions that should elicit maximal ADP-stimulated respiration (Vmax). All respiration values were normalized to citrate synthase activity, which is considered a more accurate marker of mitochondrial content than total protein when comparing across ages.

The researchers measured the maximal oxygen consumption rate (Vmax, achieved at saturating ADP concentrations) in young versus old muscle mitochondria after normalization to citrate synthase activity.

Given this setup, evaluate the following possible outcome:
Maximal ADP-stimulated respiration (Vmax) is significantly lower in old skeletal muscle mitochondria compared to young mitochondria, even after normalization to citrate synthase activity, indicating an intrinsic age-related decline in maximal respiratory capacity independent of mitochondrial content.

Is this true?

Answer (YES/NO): NO